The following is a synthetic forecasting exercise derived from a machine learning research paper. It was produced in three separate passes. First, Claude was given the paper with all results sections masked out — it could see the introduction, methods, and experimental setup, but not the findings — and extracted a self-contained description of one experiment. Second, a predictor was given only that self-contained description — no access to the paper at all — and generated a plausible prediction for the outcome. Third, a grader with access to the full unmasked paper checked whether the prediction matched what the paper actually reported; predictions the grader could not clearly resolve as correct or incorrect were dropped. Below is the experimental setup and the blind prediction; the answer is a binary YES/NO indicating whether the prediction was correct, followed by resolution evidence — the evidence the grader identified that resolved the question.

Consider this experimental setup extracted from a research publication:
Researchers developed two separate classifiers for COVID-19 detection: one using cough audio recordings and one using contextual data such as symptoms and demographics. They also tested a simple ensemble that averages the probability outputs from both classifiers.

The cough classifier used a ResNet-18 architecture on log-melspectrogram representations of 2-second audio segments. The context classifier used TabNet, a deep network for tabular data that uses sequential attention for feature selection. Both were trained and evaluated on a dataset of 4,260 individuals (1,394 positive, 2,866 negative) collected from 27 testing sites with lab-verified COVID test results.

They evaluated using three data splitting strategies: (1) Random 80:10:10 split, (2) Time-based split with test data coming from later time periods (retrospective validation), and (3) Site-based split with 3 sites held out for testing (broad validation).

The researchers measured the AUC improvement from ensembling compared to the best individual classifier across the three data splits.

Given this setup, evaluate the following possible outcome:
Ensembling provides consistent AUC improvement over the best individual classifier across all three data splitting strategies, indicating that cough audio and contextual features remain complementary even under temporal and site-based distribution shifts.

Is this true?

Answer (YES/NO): YES